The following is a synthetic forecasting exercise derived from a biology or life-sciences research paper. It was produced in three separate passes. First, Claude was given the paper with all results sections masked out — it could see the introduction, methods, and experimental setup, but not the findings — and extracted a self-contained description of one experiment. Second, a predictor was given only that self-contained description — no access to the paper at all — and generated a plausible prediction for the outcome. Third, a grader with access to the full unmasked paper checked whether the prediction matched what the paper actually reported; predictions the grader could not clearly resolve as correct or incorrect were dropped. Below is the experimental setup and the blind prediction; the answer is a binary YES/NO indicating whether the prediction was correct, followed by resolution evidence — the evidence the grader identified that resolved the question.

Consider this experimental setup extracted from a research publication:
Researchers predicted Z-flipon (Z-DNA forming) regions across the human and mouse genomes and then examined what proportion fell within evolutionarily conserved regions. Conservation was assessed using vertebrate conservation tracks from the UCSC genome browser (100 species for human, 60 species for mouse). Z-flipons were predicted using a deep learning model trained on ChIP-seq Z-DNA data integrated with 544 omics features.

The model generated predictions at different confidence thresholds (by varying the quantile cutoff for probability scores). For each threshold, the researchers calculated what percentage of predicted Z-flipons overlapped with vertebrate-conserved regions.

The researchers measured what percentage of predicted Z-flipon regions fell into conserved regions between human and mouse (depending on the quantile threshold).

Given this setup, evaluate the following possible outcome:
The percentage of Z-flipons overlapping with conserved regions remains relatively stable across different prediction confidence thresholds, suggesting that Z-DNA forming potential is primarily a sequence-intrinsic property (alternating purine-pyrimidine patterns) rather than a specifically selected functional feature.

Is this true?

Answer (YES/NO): NO